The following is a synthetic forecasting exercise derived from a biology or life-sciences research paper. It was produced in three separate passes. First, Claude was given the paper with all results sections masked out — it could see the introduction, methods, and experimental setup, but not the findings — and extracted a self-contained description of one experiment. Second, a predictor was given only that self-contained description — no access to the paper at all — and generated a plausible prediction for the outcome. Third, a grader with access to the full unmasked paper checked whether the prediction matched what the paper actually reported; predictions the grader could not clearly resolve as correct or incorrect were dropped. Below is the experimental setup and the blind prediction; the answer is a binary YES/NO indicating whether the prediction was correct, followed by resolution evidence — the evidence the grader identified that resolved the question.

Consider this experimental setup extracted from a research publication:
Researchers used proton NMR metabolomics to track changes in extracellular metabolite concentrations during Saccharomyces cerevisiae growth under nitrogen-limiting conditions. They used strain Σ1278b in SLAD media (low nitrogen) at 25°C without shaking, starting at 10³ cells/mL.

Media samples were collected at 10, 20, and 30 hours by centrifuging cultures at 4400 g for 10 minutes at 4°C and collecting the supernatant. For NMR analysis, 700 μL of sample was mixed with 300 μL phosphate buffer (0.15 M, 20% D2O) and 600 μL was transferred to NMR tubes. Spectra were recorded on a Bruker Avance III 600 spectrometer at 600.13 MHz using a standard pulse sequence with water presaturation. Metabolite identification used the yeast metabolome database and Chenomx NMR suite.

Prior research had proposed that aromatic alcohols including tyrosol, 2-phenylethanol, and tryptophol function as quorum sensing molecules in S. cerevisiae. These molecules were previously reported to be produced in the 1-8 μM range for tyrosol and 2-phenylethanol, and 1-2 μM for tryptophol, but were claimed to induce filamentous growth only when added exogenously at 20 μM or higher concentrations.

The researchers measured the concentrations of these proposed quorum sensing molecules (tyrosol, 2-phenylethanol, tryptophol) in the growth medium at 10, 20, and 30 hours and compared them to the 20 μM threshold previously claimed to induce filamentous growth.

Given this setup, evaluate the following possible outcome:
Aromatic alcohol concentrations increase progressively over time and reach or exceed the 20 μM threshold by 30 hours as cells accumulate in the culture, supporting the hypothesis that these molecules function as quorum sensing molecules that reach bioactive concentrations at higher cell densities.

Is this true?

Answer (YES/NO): NO